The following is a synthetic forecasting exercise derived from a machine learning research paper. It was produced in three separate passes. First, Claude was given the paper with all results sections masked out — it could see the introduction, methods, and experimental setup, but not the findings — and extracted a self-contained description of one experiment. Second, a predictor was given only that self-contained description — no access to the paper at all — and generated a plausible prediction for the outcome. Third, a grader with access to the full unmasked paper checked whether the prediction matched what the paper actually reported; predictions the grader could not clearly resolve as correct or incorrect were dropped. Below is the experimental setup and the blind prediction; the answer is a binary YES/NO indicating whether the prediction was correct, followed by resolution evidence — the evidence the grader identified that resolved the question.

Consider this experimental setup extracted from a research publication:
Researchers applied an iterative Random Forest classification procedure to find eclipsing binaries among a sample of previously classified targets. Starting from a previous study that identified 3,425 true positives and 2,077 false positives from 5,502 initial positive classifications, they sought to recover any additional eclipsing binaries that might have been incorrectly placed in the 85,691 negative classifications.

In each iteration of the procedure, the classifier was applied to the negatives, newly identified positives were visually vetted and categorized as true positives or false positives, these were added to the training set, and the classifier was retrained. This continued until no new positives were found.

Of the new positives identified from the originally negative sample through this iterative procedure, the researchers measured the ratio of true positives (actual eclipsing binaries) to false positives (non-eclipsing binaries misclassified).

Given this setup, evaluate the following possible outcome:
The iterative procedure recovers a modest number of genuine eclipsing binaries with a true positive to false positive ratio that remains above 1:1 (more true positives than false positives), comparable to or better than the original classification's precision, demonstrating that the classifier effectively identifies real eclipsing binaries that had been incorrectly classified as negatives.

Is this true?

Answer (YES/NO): NO